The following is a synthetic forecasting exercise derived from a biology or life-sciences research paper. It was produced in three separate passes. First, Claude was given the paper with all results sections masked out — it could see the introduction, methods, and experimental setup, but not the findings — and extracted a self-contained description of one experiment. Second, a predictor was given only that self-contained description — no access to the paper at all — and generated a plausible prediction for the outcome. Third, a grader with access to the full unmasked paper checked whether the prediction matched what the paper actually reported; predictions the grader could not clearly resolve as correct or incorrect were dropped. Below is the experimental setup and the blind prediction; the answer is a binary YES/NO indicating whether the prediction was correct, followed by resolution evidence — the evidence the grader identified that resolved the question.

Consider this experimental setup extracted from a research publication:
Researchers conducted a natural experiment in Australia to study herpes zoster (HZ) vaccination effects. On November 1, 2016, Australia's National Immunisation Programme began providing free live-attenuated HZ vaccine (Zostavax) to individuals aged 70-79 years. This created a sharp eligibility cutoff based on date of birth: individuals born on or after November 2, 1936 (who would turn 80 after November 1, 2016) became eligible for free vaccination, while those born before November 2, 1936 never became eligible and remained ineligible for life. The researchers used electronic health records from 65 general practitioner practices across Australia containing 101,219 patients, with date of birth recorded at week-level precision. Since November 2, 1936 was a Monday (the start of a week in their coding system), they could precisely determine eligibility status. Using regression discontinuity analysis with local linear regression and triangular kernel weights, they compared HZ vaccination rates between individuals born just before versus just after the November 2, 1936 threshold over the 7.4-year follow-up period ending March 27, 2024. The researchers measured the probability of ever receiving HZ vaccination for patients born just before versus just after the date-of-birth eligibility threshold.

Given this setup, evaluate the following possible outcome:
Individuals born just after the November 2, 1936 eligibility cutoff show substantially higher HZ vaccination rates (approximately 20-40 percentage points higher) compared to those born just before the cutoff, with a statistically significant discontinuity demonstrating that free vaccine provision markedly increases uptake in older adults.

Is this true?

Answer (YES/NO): NO